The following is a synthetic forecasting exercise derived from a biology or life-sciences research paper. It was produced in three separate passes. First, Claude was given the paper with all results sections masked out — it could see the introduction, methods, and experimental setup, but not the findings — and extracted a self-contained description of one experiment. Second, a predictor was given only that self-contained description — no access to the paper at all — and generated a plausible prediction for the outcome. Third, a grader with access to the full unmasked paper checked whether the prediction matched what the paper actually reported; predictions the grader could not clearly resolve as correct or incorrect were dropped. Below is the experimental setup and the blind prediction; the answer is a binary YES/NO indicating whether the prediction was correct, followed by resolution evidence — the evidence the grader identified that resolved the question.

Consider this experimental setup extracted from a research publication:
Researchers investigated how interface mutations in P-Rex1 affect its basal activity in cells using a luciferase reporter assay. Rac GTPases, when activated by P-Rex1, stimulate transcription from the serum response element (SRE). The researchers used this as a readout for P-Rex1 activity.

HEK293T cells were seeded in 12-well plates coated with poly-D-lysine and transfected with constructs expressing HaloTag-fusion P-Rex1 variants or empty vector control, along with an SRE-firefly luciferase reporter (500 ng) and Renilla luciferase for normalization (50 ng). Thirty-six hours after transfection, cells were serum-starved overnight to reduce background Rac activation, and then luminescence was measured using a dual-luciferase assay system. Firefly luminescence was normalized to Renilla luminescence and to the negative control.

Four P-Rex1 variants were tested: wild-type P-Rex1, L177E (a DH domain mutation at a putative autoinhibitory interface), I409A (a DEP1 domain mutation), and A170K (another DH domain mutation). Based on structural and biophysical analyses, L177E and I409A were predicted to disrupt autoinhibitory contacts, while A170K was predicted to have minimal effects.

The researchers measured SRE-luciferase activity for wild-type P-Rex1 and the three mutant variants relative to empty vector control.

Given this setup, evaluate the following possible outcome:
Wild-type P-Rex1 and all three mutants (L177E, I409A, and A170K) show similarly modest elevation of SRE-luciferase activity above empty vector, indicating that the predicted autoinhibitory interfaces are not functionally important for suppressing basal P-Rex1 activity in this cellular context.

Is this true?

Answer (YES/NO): NO